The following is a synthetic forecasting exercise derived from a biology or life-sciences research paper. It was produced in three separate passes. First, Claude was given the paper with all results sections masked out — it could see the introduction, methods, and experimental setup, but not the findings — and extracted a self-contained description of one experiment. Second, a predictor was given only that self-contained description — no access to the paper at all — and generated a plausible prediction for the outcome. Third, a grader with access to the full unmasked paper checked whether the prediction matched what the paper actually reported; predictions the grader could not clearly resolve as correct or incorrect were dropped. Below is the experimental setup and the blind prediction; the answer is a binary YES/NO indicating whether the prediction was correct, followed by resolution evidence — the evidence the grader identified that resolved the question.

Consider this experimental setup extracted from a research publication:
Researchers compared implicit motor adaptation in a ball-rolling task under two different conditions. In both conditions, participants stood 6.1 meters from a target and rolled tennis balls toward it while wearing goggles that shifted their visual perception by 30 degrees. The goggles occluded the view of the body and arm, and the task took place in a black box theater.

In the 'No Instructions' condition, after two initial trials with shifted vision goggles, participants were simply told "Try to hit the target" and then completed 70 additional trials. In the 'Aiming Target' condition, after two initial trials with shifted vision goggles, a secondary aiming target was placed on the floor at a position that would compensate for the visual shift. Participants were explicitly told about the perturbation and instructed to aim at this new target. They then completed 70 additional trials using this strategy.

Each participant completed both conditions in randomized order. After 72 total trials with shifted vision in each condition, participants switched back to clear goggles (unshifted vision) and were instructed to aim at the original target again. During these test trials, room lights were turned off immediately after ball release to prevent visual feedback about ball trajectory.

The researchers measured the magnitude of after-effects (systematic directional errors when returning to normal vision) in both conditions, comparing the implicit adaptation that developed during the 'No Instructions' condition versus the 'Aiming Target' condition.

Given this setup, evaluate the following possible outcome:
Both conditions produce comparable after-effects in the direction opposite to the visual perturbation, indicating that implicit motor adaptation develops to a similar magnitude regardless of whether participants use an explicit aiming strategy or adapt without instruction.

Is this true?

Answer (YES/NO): YES